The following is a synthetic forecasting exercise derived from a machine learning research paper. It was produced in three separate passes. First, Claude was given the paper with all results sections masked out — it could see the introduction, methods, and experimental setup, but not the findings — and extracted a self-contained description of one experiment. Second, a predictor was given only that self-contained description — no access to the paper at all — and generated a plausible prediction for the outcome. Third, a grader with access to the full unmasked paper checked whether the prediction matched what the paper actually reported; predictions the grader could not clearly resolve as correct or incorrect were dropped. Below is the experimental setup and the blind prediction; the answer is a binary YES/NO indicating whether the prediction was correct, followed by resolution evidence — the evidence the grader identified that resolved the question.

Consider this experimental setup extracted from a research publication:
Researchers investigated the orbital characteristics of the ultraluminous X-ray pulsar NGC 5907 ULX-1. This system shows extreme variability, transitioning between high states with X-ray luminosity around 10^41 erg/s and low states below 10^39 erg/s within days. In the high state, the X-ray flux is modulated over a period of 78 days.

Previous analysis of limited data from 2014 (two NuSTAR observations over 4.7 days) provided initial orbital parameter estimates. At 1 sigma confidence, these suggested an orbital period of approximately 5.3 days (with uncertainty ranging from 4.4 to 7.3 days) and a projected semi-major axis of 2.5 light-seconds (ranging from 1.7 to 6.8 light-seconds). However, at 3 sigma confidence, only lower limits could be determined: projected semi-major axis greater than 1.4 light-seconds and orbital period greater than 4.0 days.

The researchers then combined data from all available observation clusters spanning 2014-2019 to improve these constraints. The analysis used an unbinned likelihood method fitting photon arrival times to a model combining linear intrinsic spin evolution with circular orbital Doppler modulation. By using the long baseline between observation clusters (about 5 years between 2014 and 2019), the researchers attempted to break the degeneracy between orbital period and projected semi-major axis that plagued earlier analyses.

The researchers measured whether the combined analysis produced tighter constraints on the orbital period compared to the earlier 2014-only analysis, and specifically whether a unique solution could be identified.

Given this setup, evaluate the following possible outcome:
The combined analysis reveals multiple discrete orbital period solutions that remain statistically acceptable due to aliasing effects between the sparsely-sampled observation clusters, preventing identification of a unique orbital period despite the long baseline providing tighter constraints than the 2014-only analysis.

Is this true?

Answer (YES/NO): YES